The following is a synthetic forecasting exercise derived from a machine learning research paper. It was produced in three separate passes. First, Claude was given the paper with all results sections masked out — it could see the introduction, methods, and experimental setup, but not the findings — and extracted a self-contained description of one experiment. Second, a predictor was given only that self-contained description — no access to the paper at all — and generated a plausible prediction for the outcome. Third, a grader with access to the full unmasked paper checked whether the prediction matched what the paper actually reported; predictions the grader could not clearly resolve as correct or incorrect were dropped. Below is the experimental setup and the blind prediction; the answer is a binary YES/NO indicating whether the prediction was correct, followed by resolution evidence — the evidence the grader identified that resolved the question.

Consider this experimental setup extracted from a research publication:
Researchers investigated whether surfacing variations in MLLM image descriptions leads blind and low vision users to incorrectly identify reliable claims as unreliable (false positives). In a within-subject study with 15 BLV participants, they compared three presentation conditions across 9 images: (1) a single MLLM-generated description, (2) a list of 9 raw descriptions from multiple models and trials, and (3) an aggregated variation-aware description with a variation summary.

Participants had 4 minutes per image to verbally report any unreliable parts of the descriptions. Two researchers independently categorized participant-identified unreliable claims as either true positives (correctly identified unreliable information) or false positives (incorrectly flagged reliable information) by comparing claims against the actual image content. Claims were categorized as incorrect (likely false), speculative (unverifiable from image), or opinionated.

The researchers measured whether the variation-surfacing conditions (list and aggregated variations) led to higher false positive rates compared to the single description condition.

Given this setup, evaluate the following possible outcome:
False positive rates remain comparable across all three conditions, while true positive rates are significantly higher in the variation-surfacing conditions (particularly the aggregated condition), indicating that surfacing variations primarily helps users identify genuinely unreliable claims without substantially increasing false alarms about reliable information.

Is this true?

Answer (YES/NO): NO